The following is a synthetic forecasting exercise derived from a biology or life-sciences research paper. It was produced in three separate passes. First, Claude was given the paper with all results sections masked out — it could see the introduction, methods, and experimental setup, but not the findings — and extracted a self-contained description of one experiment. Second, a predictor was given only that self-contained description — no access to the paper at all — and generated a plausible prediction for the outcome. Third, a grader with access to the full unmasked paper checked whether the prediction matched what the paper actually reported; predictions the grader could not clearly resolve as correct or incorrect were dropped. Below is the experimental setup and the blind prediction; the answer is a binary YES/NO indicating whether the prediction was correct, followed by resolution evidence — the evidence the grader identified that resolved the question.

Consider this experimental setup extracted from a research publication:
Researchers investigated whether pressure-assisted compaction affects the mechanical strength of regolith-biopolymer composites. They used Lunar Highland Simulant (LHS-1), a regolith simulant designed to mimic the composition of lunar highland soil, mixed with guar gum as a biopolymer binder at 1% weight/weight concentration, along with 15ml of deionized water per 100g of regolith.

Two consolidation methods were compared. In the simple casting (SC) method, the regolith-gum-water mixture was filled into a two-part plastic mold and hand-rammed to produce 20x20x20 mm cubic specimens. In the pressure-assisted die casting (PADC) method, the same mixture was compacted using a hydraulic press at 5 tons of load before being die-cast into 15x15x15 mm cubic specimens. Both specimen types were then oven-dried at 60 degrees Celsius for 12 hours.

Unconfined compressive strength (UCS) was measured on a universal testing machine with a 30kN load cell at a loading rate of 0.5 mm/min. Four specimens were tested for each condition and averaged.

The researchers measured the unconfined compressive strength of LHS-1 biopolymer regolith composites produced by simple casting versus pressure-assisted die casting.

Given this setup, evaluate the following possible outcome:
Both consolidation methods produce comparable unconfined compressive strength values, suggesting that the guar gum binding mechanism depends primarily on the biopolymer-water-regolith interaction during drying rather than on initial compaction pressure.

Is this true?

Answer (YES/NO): NO